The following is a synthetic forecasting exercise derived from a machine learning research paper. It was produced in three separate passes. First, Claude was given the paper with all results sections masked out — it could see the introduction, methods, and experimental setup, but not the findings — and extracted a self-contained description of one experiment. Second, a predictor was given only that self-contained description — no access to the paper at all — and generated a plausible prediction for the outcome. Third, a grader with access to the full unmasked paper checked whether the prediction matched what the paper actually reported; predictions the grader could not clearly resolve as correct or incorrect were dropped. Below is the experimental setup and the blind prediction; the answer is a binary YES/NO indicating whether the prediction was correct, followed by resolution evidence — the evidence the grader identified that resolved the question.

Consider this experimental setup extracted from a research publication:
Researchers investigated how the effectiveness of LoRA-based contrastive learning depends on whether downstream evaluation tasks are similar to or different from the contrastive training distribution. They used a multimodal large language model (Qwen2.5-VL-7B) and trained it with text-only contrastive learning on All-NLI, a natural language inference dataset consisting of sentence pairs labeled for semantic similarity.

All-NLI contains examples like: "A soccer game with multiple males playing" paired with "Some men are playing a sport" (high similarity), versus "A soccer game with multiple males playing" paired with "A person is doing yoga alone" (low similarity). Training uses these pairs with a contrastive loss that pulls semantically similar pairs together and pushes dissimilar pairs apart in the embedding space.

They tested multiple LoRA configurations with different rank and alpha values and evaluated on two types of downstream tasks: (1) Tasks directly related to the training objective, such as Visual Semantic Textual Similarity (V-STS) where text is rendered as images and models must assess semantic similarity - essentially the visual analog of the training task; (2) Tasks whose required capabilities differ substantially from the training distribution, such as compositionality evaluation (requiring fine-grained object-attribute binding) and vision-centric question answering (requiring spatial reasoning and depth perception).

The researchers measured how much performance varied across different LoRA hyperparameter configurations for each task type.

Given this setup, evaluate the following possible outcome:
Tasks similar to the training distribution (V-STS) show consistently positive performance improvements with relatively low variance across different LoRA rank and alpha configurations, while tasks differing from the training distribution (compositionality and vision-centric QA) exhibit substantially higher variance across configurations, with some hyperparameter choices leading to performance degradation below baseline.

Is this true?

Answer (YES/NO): YES